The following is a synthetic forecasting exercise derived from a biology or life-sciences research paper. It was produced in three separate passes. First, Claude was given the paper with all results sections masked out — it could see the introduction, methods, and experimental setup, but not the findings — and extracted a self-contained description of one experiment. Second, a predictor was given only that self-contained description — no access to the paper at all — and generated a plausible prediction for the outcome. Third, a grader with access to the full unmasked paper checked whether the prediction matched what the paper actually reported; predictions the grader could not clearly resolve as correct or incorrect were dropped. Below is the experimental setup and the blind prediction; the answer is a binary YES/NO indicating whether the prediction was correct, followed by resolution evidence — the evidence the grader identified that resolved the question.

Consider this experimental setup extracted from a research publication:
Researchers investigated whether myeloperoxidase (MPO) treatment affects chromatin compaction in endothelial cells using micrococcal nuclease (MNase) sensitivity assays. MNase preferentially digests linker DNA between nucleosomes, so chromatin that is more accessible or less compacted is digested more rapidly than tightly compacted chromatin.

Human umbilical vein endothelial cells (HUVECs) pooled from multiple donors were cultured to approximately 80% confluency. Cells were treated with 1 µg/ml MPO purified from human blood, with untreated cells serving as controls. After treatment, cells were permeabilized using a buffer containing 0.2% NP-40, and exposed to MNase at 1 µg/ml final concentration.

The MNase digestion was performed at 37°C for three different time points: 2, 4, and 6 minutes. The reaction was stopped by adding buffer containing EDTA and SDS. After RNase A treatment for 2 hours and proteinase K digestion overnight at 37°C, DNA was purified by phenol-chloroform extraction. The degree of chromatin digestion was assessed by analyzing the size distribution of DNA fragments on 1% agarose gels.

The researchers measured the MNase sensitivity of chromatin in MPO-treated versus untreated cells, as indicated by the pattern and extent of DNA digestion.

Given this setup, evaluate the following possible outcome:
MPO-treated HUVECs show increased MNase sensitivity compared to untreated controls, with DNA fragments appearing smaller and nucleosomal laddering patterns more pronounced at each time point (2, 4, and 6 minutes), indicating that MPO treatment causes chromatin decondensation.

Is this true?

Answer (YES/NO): NO